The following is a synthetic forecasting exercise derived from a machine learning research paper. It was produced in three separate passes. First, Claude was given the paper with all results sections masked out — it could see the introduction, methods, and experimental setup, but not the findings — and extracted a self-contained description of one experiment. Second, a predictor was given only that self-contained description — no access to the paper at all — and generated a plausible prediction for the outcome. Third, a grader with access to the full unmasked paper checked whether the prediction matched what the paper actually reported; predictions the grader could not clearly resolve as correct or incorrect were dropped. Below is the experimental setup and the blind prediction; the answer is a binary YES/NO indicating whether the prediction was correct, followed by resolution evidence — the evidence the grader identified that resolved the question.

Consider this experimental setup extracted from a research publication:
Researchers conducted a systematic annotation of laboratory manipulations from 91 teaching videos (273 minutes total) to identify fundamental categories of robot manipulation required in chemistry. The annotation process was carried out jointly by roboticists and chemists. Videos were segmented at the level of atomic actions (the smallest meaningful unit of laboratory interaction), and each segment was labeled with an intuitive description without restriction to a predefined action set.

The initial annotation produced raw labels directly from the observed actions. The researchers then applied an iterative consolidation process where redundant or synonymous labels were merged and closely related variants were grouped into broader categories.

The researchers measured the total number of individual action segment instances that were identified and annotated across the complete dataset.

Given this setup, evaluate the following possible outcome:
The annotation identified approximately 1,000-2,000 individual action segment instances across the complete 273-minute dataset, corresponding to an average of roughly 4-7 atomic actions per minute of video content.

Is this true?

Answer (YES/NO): NO